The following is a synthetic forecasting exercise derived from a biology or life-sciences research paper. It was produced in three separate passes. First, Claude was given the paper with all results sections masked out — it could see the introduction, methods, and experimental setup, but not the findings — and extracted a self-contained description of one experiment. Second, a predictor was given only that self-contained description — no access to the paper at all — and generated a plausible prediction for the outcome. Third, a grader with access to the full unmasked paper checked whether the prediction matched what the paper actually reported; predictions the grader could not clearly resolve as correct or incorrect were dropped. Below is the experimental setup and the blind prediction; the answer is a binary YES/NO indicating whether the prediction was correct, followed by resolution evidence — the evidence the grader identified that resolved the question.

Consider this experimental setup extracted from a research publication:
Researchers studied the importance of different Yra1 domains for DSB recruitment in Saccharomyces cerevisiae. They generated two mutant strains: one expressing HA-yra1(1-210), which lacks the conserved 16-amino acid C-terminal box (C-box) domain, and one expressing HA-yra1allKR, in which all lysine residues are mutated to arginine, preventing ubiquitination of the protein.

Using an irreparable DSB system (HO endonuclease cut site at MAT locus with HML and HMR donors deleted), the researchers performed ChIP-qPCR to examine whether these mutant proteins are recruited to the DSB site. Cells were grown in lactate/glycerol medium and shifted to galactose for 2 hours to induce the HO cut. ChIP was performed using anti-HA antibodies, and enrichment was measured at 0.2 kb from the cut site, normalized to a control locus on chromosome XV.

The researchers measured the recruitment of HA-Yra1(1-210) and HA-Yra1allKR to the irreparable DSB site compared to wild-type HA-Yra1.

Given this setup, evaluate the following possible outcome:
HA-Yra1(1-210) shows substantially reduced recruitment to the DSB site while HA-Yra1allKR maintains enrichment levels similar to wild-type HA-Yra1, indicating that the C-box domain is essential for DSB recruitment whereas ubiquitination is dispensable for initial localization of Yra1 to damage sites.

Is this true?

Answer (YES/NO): YES